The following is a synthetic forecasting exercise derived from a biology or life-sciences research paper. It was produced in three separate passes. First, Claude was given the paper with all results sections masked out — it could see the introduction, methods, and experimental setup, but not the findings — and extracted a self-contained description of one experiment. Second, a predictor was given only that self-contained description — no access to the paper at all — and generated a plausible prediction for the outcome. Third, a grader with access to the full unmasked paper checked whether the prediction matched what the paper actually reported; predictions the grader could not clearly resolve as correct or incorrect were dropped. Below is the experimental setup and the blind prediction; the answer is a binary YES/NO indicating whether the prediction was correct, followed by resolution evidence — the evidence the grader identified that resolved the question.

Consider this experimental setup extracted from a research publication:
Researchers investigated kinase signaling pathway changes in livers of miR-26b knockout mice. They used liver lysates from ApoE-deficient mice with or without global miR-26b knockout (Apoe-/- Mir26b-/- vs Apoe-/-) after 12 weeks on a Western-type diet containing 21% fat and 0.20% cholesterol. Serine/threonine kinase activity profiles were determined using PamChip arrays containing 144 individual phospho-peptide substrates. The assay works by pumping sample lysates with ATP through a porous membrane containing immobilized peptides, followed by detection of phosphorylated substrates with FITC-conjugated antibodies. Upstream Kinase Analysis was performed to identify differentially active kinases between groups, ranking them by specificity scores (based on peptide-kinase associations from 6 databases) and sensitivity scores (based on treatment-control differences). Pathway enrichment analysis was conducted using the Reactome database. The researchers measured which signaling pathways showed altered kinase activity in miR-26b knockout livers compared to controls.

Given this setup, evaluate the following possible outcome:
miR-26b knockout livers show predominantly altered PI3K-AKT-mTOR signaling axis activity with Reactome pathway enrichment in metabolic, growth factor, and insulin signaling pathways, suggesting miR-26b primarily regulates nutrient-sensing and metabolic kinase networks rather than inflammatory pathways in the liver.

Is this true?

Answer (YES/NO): NO